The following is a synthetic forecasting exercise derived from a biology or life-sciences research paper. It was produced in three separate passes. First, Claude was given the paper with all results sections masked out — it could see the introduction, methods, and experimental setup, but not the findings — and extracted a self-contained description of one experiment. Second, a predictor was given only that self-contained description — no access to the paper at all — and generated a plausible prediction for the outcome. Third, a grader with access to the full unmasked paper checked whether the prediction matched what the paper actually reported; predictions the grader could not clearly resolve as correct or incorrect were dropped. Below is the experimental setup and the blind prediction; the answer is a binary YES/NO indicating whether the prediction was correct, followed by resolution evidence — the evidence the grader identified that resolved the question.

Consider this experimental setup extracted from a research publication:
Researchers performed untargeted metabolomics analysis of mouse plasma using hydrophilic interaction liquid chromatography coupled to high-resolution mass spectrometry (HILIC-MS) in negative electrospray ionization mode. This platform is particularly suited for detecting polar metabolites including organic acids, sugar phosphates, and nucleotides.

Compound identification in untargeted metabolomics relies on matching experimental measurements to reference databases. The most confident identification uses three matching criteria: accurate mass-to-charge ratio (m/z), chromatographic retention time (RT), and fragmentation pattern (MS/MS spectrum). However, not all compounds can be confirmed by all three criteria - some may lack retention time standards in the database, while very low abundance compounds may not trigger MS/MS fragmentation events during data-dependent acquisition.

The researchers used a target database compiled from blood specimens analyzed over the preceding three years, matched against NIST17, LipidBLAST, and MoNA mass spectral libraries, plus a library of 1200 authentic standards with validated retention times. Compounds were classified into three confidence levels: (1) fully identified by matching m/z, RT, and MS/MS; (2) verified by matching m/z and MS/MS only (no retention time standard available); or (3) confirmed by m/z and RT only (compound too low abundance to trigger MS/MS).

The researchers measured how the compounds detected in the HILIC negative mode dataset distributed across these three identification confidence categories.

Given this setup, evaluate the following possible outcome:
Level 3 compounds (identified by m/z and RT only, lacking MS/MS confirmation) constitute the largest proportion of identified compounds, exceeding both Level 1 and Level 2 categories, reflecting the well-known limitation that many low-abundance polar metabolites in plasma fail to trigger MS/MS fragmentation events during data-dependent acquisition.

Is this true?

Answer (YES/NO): NO